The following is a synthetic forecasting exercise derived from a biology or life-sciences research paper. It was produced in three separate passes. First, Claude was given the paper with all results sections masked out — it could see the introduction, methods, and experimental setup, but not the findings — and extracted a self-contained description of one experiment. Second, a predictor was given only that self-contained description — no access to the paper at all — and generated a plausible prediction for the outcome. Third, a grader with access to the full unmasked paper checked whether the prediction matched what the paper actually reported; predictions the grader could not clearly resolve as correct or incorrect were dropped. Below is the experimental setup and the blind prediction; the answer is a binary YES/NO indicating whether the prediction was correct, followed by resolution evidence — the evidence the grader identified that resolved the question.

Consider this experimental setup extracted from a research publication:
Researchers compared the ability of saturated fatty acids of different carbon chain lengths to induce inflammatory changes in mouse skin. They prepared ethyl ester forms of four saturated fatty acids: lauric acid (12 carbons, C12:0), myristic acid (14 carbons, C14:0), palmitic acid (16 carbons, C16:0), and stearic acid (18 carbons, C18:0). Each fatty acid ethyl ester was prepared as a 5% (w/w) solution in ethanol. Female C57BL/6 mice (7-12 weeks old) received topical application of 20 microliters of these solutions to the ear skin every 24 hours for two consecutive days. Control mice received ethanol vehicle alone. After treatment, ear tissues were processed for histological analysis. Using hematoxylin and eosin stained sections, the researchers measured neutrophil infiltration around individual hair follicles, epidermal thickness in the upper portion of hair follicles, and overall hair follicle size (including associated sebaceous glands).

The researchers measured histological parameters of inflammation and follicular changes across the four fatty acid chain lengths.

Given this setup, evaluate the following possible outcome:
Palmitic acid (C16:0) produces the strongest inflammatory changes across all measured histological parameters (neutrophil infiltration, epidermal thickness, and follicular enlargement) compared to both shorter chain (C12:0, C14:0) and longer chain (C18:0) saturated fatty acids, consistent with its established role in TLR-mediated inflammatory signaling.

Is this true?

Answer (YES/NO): NO